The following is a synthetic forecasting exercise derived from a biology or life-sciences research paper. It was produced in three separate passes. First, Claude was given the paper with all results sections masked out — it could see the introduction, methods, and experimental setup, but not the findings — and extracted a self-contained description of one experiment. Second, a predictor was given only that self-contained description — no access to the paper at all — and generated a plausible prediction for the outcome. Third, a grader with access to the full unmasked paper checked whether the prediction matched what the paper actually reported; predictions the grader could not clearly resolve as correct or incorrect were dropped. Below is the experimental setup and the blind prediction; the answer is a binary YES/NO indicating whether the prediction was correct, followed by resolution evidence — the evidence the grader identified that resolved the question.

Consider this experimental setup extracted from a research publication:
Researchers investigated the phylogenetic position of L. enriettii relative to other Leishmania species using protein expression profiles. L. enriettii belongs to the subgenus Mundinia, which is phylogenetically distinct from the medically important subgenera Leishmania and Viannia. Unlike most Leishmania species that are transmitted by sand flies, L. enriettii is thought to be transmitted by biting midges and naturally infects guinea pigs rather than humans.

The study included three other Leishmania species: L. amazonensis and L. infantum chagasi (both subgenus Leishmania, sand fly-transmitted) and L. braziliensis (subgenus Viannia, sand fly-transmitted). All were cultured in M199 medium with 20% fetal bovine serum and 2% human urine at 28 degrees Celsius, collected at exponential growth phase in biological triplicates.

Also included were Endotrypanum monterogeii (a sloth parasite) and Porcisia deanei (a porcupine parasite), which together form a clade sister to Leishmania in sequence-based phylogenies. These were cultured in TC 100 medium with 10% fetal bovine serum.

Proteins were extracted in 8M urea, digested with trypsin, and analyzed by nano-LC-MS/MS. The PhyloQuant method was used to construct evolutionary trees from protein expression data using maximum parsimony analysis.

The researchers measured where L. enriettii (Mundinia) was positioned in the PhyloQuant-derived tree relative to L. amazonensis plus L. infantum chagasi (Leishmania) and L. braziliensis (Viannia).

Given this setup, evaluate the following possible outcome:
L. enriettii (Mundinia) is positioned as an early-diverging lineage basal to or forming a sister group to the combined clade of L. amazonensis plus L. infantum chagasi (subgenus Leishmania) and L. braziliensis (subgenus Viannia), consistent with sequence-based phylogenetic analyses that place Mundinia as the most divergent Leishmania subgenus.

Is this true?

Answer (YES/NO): YES